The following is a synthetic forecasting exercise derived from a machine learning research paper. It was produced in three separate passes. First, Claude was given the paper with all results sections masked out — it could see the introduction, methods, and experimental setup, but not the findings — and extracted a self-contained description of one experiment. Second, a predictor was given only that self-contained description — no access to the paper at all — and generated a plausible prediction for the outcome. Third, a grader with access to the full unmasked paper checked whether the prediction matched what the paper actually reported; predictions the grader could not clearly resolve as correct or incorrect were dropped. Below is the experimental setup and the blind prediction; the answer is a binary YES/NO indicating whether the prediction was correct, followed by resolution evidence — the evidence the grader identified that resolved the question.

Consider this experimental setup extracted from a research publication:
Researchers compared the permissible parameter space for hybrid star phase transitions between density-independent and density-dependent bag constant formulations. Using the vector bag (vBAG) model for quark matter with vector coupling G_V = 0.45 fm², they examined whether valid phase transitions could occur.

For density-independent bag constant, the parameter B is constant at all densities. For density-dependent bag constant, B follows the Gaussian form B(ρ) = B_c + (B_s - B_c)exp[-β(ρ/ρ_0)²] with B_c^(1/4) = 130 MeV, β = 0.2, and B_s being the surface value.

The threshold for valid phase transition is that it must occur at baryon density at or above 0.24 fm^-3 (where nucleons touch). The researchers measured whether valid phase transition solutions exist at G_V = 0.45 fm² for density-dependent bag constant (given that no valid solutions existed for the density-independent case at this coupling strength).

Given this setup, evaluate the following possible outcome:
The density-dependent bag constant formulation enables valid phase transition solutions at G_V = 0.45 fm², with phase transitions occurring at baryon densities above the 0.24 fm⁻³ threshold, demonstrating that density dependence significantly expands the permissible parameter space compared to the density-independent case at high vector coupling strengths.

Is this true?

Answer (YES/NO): YES